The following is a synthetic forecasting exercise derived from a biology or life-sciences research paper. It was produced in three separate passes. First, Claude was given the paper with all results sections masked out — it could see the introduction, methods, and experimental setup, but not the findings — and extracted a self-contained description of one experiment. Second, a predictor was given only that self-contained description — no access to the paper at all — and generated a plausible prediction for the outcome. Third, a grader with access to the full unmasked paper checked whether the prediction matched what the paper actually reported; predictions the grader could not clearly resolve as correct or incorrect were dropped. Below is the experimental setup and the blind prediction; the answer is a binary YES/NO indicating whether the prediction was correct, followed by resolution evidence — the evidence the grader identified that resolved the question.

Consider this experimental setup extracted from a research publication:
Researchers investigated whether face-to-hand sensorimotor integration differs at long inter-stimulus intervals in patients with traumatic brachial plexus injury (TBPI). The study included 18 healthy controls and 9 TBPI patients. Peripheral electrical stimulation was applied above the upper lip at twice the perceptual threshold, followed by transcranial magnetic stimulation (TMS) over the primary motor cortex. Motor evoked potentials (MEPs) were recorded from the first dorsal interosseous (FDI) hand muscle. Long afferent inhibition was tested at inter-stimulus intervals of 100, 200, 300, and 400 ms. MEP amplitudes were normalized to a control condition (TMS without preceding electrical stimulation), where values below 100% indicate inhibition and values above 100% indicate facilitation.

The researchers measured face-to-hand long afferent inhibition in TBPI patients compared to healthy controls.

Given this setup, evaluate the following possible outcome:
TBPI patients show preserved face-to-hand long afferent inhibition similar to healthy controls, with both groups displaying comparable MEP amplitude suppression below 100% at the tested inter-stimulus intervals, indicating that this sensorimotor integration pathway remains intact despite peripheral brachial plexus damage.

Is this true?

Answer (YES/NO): NO